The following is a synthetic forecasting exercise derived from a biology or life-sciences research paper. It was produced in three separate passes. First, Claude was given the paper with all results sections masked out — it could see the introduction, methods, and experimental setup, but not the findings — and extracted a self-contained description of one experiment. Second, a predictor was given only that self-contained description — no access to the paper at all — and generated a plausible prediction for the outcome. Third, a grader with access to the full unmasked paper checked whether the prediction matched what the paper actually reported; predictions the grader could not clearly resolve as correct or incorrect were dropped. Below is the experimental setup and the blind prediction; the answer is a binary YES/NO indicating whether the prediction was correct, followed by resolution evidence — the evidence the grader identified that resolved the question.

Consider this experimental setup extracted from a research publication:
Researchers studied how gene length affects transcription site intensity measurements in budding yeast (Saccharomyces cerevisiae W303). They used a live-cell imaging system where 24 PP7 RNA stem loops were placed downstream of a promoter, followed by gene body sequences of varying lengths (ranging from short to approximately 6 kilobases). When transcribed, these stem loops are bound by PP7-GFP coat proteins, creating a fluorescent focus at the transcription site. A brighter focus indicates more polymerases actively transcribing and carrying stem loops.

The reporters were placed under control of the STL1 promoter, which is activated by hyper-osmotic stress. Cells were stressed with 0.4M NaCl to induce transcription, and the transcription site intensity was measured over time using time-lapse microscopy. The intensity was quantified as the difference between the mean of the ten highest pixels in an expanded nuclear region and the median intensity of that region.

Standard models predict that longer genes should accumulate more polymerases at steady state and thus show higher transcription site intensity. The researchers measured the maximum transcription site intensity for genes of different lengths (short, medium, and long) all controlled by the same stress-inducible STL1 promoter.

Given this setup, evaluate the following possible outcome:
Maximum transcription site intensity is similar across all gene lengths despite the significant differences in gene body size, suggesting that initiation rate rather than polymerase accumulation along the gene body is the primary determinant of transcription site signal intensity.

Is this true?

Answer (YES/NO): NO